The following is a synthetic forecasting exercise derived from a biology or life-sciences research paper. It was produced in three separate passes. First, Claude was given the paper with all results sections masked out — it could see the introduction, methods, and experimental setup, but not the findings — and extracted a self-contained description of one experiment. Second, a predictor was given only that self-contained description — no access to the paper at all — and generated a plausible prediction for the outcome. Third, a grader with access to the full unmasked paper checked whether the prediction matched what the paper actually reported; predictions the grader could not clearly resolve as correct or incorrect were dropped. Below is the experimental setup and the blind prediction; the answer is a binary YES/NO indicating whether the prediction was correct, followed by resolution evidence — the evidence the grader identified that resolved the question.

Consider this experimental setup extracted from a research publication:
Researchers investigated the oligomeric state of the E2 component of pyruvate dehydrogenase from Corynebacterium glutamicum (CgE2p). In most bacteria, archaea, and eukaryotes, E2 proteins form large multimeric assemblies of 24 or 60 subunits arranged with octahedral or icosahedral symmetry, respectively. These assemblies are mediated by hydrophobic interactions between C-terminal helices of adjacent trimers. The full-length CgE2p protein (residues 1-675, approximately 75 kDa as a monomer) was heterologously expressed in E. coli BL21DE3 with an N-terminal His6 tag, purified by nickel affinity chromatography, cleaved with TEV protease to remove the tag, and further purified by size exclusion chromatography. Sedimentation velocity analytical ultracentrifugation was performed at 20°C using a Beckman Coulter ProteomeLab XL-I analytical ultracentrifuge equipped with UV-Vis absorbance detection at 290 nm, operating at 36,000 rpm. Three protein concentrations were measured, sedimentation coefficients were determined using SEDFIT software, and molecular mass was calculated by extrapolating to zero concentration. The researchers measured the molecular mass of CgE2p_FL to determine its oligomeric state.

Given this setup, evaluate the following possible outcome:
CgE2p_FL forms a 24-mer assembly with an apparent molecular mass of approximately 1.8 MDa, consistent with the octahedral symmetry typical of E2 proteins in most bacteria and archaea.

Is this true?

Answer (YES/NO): NO